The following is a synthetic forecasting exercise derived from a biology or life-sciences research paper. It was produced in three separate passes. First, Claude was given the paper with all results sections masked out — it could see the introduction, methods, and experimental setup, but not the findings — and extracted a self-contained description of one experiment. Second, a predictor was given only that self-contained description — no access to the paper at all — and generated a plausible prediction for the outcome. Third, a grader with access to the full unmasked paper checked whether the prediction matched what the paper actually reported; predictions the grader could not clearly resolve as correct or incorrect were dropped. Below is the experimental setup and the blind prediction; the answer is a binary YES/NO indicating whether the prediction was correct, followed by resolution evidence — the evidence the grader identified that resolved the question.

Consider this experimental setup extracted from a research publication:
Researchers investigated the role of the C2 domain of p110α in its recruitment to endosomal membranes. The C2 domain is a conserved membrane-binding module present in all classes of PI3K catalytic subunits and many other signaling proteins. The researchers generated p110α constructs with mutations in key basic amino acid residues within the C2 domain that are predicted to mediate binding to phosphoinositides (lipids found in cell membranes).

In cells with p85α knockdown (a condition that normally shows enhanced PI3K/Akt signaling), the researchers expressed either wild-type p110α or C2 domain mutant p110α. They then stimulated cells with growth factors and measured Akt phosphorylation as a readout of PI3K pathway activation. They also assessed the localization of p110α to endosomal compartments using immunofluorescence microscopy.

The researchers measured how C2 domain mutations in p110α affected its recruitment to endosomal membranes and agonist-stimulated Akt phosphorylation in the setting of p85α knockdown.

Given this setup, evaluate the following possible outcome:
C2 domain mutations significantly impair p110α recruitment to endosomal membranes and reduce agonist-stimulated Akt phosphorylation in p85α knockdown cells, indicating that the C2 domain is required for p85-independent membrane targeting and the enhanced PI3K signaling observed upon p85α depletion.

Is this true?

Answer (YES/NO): YES